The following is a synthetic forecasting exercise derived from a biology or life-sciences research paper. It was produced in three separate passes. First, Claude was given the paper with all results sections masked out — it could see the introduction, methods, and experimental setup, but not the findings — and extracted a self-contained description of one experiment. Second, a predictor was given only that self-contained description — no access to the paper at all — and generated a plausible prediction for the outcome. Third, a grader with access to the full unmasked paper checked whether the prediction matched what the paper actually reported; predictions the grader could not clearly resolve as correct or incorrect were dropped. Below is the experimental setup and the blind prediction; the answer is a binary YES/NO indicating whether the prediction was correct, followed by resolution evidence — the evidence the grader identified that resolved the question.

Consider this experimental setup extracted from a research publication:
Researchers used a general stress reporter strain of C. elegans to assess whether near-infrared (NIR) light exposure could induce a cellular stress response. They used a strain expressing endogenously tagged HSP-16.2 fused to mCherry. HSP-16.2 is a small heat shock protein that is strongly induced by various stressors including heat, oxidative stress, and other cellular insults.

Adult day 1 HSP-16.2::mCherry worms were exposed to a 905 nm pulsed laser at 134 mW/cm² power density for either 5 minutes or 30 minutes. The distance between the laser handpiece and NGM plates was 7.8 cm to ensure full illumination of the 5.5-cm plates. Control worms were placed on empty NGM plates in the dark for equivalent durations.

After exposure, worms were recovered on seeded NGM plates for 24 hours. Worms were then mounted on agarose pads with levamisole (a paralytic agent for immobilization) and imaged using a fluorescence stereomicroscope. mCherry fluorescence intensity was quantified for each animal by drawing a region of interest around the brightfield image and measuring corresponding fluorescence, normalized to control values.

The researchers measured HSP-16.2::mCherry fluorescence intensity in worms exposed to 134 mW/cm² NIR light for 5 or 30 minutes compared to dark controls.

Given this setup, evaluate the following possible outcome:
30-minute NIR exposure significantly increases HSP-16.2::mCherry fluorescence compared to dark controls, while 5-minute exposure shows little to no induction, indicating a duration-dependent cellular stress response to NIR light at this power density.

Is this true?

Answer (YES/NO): NO